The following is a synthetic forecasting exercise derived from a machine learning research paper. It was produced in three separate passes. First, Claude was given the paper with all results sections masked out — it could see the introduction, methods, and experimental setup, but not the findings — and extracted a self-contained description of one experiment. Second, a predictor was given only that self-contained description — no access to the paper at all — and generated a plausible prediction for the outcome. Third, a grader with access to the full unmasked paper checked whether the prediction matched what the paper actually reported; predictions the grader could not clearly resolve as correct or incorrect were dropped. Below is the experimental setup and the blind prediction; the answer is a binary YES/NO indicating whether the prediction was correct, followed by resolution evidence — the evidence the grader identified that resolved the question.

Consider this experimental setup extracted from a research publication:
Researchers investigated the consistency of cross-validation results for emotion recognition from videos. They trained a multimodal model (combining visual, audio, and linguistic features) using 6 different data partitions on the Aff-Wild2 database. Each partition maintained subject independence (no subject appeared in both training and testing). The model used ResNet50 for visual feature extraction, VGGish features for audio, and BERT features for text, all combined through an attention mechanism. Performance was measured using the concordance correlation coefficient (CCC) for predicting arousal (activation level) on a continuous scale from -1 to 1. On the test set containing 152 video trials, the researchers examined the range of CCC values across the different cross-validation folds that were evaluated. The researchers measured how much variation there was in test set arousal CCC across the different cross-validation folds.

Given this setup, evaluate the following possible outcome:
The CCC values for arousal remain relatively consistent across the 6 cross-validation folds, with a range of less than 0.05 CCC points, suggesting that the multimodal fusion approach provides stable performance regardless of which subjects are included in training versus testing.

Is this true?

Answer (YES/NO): YES